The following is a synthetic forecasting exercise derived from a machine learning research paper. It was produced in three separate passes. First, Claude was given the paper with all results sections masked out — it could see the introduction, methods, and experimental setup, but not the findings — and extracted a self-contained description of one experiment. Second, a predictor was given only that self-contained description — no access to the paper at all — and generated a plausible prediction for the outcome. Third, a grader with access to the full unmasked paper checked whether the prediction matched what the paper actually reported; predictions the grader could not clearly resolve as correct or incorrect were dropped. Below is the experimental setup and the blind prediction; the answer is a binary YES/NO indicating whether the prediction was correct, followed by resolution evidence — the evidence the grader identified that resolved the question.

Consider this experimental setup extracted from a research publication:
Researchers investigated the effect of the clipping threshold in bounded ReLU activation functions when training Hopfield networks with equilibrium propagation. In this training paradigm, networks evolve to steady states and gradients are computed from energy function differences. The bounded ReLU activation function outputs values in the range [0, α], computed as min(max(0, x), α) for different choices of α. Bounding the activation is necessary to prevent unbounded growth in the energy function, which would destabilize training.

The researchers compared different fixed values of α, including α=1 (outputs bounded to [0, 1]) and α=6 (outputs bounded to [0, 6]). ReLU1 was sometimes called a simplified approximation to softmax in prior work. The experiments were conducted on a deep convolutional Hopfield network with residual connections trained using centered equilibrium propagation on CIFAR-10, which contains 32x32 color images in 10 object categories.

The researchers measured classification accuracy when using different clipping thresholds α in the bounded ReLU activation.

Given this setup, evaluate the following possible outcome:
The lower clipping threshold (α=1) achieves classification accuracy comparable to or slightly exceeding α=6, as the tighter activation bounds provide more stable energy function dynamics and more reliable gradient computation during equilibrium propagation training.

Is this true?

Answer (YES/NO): NO